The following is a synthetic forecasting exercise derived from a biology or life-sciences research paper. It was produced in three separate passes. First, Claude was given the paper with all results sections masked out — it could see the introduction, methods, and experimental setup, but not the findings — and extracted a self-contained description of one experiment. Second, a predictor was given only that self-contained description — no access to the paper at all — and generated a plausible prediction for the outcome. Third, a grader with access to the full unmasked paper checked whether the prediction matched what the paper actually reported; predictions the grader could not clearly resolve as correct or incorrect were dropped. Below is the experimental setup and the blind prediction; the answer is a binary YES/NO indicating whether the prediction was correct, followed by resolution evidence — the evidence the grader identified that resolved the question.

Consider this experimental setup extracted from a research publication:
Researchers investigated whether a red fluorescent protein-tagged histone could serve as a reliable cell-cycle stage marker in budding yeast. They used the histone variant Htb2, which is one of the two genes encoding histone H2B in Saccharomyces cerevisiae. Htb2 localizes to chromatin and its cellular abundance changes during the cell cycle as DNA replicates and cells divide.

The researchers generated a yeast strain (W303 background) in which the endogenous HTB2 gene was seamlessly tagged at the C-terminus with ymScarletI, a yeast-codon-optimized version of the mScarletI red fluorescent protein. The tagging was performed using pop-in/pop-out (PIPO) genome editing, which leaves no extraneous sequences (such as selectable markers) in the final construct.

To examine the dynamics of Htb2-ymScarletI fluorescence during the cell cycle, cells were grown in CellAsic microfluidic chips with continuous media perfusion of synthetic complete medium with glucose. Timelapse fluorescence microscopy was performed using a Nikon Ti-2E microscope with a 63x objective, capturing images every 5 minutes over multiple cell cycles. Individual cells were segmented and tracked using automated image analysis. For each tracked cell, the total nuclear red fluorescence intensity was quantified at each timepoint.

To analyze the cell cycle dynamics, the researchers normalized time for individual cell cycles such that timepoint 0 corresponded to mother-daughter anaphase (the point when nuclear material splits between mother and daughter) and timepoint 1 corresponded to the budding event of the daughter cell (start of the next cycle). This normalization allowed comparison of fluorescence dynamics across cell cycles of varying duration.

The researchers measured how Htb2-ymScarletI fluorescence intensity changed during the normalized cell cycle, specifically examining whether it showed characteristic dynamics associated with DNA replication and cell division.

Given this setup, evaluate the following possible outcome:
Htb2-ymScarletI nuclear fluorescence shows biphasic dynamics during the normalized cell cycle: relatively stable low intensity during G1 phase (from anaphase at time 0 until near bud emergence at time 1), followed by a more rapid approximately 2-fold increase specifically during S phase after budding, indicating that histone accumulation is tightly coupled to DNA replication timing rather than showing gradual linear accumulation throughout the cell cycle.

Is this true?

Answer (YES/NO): NO